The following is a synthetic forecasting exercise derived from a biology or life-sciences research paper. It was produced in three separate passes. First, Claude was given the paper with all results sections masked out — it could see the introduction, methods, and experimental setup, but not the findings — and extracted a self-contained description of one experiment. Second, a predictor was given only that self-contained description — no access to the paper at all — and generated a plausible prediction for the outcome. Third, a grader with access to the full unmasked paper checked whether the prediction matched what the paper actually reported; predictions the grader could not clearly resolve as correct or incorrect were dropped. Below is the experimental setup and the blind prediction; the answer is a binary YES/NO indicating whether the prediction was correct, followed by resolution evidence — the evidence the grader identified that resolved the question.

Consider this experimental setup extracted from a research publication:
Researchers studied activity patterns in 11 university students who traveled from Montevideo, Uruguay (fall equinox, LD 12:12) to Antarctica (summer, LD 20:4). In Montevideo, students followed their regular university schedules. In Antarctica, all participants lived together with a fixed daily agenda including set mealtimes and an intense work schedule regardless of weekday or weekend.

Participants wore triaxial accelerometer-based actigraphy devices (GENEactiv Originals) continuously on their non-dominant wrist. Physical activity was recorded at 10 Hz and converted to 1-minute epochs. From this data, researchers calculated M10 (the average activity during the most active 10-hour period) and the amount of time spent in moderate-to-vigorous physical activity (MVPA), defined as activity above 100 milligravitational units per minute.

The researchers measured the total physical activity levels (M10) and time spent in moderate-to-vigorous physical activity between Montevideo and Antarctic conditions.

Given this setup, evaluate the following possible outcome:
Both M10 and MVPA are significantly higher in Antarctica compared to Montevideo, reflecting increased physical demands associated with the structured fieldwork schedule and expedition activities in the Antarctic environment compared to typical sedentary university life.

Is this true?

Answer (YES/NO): YES